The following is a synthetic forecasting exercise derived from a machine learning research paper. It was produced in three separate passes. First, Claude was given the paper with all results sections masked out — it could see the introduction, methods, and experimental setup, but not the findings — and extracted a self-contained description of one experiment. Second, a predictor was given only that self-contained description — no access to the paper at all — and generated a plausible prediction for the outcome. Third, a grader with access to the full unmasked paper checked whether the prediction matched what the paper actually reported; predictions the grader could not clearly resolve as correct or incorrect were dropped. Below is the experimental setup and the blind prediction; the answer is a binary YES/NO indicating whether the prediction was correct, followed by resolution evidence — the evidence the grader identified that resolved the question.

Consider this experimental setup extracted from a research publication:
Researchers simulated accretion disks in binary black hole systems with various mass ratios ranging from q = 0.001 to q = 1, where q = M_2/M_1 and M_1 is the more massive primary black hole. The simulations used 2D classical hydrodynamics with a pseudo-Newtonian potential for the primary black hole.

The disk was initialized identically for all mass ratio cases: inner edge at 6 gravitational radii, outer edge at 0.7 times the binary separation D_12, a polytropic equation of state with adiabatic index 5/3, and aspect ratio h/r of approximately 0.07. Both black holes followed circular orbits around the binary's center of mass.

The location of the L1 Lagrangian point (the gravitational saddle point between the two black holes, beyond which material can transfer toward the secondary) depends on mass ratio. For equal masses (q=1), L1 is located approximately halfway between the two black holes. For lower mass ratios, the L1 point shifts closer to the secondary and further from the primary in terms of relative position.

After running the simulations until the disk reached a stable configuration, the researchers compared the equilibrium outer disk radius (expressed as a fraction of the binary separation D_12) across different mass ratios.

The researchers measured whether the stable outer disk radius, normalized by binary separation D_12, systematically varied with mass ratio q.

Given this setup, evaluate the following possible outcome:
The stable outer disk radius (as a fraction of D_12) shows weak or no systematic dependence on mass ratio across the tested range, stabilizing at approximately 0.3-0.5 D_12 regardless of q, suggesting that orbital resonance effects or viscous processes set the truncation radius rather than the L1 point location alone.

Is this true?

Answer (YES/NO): NO